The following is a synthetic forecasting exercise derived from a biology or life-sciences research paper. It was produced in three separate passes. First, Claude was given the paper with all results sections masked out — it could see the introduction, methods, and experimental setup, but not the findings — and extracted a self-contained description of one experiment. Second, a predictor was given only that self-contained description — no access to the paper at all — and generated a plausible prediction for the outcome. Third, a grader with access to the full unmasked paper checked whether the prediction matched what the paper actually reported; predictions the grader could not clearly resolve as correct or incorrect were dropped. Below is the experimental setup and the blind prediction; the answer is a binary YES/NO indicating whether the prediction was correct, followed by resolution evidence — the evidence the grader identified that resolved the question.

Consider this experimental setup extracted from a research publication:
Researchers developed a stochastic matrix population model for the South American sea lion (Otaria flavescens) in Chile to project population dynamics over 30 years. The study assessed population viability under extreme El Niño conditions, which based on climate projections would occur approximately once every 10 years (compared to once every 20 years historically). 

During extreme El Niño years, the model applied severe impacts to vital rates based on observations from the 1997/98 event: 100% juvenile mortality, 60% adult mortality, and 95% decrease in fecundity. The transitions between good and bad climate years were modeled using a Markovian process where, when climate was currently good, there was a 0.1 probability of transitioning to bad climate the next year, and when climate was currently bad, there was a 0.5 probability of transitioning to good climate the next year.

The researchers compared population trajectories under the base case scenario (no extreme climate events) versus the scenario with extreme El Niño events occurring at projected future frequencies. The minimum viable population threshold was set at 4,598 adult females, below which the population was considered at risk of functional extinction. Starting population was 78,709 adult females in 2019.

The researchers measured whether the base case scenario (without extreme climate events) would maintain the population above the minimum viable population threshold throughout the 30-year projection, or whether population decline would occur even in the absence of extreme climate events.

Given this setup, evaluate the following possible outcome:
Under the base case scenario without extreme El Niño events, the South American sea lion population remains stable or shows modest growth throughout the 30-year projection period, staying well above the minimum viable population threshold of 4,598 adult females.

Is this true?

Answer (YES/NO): NO